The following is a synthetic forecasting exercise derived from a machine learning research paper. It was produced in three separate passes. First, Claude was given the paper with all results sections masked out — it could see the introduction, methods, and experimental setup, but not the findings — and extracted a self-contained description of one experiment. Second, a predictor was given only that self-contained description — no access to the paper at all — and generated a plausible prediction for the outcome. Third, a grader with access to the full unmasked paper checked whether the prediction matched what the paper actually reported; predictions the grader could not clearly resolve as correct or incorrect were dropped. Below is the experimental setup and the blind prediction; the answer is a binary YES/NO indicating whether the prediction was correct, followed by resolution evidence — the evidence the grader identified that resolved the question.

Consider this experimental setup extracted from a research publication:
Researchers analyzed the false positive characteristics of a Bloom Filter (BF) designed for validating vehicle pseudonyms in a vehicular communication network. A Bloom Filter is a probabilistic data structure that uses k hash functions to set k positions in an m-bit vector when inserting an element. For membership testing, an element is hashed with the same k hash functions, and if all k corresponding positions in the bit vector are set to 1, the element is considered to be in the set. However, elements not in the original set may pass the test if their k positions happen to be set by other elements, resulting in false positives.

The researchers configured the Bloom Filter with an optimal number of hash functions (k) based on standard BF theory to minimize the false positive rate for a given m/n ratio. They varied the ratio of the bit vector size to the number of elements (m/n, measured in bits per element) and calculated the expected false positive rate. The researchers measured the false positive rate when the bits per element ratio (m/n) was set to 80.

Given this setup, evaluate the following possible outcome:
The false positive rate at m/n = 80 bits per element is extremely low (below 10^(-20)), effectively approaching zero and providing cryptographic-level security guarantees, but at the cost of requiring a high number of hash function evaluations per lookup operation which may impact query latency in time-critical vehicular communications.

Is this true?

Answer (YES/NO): NO